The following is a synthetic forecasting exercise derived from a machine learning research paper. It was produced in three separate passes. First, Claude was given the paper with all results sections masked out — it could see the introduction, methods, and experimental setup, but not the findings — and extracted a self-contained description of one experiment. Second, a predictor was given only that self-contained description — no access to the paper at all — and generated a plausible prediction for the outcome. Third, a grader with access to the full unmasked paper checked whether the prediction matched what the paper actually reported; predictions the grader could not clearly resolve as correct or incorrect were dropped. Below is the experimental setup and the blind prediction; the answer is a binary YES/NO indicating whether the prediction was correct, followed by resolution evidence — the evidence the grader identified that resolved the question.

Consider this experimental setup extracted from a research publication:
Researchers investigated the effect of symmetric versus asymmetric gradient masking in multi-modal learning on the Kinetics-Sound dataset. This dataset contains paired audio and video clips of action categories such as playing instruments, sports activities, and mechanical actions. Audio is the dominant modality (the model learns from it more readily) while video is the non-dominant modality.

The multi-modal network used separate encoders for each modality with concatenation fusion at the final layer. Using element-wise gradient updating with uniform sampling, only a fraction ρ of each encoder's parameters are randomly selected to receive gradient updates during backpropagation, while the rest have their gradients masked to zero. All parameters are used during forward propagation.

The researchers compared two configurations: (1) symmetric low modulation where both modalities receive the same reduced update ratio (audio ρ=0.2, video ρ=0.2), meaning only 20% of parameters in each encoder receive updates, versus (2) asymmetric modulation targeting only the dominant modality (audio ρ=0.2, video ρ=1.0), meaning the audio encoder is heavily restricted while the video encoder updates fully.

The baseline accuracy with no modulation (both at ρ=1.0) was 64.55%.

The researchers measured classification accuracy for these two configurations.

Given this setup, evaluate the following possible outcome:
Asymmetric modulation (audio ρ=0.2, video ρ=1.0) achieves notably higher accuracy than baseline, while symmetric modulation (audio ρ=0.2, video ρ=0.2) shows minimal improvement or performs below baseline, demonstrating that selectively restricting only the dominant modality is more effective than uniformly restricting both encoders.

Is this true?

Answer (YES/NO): YES